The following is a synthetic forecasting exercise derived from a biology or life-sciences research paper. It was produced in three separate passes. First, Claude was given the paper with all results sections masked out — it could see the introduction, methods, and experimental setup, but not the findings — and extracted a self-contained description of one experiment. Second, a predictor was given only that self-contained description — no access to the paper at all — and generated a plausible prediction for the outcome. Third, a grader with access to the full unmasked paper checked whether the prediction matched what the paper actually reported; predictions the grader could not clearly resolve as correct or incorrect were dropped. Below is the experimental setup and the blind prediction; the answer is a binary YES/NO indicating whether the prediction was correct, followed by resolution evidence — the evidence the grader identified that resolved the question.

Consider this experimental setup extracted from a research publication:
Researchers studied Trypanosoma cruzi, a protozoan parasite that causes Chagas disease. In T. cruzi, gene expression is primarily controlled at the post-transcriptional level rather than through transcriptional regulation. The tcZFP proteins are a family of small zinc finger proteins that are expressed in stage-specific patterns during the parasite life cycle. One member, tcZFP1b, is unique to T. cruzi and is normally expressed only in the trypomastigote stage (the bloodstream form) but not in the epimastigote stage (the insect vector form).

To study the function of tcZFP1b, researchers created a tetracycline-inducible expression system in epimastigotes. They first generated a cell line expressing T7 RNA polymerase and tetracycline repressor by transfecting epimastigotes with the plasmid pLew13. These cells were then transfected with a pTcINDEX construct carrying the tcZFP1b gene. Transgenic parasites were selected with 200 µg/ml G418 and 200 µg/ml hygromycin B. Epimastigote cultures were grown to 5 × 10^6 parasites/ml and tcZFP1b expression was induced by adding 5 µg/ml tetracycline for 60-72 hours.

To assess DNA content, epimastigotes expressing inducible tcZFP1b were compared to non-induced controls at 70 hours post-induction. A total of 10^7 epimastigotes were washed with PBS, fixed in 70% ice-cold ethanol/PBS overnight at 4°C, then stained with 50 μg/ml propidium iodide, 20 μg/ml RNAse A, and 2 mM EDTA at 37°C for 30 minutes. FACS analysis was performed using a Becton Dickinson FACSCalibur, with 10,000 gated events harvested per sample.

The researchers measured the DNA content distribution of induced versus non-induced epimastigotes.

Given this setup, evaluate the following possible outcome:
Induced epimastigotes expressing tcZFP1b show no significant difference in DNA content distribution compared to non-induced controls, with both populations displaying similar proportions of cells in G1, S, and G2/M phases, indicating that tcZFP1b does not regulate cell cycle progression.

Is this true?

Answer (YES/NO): NO